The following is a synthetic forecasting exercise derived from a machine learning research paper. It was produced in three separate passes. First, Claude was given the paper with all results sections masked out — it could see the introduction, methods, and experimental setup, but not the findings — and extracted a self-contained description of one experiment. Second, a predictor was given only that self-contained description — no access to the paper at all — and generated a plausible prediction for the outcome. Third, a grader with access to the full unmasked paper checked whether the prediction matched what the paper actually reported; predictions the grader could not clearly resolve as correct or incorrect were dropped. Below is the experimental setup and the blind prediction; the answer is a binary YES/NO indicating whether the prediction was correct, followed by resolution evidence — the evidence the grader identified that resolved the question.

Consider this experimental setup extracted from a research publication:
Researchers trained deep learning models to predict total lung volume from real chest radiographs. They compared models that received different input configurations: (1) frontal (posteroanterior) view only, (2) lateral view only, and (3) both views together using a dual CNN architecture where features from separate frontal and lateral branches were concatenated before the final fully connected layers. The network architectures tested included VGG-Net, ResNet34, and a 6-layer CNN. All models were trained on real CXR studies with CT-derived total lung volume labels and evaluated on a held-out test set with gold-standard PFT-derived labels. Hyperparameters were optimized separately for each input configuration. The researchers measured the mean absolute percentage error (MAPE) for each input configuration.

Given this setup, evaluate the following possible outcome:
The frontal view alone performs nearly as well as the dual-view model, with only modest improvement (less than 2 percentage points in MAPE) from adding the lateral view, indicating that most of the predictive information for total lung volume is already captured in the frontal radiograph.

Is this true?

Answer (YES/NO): NO